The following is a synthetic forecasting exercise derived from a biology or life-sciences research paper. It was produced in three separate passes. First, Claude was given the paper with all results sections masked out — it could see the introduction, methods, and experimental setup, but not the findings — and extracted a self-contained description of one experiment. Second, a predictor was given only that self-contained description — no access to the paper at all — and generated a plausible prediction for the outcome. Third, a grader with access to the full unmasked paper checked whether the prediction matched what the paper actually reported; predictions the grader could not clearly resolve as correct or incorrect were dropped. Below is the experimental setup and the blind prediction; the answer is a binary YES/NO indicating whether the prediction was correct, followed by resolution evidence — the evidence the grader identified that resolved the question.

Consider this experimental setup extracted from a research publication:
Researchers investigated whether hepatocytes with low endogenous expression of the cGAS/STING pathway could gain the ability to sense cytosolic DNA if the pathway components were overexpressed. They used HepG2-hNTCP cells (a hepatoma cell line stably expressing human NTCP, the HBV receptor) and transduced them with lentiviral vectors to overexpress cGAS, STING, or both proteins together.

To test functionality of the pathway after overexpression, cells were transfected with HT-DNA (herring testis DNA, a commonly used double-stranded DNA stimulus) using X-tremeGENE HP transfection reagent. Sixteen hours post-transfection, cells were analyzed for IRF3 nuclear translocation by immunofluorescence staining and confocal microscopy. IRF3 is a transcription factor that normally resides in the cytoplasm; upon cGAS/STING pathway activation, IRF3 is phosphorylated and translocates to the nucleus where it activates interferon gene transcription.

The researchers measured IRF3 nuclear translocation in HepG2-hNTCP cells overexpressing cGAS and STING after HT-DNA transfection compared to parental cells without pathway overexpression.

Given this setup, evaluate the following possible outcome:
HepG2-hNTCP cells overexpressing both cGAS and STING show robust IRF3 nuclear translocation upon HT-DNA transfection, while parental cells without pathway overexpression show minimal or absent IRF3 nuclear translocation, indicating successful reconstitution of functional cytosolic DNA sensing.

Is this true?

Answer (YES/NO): NO